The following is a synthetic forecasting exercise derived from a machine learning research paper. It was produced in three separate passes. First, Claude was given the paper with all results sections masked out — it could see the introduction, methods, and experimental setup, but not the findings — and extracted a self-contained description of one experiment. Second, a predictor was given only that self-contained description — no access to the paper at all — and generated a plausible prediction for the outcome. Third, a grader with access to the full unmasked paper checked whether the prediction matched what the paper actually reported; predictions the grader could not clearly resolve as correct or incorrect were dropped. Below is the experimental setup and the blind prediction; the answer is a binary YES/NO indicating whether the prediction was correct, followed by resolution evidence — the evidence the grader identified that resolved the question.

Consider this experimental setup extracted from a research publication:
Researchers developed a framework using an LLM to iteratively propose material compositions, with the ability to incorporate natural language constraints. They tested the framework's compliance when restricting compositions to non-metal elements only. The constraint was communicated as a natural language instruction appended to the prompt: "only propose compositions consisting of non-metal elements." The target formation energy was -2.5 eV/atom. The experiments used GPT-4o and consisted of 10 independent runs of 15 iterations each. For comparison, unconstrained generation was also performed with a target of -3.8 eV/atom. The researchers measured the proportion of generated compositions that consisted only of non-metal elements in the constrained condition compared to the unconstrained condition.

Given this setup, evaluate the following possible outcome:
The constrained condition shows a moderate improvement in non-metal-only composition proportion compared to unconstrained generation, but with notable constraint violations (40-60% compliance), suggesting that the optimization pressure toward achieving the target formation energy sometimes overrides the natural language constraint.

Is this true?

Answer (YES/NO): NO